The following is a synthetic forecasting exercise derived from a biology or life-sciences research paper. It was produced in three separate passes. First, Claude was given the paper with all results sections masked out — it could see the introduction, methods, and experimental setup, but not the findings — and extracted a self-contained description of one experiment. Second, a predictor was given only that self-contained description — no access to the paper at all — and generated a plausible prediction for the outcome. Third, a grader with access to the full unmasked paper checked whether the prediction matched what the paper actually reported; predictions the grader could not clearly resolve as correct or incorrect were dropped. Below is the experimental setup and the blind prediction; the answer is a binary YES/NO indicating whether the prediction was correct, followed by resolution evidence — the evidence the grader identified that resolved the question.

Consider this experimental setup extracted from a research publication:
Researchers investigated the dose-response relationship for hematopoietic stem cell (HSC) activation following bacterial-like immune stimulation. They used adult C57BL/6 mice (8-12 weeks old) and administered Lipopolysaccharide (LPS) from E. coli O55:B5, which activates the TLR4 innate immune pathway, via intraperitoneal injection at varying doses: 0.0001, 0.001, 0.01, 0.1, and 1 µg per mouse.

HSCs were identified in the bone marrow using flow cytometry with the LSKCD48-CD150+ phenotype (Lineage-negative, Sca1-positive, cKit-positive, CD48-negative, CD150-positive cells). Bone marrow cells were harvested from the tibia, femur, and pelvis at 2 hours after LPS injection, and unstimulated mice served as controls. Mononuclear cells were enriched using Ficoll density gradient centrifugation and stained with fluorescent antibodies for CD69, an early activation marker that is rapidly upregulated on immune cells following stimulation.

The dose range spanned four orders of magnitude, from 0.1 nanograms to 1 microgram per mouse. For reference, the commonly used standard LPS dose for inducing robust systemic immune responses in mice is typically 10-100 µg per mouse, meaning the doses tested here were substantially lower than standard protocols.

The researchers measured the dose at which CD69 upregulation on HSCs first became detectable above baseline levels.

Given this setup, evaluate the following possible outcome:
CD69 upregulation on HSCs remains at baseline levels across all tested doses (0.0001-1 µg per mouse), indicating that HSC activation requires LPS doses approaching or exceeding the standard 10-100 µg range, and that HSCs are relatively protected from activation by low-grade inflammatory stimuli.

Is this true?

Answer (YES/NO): NO